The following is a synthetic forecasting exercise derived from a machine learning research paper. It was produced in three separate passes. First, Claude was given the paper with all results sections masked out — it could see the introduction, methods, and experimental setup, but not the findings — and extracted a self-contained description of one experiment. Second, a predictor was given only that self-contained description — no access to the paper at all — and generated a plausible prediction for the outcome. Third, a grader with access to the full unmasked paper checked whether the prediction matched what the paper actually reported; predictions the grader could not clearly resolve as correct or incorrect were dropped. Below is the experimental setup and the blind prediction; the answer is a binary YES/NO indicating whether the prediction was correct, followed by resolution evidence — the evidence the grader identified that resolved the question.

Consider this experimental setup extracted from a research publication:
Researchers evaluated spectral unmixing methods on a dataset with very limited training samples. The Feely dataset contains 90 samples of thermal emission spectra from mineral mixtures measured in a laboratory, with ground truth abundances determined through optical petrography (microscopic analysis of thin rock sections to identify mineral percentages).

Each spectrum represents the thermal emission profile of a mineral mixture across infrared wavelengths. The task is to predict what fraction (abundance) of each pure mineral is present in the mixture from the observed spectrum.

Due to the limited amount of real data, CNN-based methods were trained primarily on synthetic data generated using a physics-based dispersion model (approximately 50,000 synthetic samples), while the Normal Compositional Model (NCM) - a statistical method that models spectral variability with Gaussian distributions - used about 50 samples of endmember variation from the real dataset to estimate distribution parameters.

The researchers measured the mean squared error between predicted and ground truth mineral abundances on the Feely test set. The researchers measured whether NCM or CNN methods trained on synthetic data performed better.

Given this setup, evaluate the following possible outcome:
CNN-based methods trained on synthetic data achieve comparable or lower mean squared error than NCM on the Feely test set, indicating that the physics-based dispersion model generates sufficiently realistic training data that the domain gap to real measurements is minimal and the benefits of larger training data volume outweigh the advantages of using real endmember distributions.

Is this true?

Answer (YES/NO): NO